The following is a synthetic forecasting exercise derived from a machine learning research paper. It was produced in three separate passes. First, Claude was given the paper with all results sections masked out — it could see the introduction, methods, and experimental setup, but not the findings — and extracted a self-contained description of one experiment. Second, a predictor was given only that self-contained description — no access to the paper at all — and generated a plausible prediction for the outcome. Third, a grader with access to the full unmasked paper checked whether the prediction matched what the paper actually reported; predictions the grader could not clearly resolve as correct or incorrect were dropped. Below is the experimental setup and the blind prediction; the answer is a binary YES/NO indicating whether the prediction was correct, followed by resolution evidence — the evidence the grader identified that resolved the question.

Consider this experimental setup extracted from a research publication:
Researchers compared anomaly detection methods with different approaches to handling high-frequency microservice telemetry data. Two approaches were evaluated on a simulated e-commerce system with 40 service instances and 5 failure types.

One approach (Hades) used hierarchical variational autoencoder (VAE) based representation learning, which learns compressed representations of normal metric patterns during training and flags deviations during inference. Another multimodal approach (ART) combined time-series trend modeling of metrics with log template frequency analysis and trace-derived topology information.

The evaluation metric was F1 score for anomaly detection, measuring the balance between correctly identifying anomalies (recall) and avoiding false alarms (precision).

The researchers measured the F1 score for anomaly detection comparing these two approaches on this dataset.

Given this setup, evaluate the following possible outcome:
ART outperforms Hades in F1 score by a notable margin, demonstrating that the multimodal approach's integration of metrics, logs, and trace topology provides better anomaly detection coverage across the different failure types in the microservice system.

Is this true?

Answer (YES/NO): NO